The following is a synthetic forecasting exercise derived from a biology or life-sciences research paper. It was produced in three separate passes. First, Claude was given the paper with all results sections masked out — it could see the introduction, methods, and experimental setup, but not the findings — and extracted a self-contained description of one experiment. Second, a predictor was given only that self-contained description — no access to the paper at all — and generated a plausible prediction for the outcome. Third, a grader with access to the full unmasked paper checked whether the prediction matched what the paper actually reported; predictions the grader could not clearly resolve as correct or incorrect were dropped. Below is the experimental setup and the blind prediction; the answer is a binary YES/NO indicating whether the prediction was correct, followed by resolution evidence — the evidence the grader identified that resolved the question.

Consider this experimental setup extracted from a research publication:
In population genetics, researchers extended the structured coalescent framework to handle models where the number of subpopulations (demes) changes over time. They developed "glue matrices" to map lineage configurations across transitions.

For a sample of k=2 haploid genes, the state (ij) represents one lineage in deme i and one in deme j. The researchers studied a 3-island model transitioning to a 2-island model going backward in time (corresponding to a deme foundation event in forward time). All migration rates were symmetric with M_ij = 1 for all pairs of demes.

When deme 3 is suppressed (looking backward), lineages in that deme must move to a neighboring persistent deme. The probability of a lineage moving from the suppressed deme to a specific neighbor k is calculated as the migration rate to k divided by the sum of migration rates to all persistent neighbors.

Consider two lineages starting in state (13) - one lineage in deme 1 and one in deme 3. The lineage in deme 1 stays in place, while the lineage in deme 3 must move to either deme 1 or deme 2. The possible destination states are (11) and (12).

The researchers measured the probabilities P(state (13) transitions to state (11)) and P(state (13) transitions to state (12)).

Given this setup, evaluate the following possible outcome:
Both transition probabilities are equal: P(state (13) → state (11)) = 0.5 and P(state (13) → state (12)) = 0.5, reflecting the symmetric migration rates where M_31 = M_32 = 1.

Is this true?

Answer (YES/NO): YES